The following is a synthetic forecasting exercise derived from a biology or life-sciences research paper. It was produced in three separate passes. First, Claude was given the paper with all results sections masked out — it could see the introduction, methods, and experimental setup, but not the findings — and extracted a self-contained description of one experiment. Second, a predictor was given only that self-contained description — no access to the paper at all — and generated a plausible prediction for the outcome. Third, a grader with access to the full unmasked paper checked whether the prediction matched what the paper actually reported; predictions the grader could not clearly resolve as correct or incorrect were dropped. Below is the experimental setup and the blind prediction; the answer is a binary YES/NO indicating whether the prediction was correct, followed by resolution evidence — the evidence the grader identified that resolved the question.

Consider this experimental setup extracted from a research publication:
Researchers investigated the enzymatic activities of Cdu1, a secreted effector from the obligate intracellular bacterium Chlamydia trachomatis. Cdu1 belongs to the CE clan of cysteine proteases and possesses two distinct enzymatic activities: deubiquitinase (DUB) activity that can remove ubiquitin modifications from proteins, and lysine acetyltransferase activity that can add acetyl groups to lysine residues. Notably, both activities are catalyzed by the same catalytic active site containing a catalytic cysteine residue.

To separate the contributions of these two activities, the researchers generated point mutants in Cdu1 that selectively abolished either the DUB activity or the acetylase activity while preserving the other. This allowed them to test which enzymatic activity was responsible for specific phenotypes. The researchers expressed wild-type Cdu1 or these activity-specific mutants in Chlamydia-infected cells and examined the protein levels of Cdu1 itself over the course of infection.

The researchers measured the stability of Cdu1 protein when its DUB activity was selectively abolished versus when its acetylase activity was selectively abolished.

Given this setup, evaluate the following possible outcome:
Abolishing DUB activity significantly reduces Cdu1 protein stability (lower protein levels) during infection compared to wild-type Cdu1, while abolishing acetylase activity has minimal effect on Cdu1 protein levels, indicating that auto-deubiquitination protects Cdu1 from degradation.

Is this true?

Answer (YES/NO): NO